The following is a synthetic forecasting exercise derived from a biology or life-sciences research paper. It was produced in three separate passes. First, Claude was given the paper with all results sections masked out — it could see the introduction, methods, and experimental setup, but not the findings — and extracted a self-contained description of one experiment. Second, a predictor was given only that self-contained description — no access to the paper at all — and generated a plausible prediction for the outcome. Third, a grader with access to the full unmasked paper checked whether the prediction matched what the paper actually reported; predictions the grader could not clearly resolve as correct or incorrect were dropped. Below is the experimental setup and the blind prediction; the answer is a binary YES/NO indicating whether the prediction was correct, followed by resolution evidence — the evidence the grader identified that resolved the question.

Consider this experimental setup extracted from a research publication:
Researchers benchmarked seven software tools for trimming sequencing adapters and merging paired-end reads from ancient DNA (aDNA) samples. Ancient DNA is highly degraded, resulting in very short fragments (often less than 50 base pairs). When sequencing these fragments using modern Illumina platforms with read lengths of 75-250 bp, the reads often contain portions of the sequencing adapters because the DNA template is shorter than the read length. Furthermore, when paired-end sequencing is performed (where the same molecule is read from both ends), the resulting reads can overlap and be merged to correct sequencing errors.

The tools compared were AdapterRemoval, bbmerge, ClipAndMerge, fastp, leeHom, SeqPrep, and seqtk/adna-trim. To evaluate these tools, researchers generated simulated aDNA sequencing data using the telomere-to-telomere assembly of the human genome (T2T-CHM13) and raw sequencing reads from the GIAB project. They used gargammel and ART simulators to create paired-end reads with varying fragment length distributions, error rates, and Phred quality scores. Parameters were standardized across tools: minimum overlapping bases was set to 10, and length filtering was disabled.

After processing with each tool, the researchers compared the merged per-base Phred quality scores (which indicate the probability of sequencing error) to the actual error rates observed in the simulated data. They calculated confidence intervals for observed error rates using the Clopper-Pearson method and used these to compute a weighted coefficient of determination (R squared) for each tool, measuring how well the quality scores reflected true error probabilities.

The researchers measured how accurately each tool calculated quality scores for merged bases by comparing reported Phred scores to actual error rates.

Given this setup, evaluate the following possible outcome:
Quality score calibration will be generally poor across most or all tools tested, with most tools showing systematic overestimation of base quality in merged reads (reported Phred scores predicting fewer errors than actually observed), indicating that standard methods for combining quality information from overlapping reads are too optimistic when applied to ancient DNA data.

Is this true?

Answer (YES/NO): NO